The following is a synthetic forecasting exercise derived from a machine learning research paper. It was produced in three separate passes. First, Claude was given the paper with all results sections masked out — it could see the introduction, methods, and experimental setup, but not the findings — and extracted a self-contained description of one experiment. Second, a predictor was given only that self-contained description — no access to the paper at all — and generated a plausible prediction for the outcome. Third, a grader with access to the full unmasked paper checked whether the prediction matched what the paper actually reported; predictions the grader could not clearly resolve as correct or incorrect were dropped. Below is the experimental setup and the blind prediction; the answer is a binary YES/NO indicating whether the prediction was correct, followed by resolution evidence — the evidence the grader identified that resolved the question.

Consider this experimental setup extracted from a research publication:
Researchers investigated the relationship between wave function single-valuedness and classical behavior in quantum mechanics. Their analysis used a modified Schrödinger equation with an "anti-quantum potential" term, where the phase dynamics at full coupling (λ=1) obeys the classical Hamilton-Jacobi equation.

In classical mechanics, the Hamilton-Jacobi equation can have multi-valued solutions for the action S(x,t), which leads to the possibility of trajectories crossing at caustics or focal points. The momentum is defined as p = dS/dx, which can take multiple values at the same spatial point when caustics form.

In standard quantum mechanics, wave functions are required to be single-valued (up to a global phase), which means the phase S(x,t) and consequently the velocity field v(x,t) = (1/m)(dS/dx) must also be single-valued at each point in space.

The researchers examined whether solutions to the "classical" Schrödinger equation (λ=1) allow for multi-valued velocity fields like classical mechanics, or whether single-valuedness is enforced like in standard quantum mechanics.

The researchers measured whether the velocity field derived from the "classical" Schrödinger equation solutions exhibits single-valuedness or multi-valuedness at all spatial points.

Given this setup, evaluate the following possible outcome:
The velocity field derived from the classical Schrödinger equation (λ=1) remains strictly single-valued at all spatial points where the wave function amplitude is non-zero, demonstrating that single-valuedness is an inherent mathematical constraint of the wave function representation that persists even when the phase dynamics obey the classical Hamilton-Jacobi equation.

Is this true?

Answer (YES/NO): YES